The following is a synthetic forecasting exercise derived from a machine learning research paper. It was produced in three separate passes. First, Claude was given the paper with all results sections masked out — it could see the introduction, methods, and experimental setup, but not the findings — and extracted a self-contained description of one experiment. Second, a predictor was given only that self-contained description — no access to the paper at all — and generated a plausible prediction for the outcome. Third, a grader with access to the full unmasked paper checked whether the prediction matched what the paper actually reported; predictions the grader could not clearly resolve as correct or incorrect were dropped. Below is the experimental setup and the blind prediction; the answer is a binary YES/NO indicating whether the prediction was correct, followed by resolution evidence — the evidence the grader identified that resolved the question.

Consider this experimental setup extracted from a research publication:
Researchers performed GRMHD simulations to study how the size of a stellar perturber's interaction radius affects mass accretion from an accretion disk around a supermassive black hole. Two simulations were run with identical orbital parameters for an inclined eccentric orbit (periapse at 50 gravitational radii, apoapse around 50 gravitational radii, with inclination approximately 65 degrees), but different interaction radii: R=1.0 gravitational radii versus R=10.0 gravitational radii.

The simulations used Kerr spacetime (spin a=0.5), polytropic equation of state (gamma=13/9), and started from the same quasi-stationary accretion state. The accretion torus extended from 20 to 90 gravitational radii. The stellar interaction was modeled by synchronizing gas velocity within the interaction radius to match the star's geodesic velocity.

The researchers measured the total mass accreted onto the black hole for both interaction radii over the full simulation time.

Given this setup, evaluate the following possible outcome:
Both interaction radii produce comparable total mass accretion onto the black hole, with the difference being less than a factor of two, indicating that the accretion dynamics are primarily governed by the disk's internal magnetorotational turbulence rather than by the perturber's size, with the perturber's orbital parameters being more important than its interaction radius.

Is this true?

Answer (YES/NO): NO